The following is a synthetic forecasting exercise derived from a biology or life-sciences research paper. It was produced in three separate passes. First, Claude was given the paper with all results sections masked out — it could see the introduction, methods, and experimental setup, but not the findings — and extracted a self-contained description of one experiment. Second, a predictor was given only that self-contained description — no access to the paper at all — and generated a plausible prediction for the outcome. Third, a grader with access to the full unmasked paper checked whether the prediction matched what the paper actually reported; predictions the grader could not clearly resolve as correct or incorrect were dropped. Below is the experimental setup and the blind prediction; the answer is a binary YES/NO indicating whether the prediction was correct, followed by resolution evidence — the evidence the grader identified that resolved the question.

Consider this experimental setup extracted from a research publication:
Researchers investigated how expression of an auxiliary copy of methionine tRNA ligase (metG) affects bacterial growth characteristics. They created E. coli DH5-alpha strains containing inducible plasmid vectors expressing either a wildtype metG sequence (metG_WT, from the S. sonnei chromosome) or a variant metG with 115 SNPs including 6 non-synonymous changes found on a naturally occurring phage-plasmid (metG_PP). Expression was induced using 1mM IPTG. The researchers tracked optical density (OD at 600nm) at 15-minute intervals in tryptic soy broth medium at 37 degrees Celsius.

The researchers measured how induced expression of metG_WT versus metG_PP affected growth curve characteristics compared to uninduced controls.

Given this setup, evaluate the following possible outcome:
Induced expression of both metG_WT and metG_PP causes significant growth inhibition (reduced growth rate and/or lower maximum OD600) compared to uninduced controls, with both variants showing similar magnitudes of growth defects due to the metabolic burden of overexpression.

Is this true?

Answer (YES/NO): NO